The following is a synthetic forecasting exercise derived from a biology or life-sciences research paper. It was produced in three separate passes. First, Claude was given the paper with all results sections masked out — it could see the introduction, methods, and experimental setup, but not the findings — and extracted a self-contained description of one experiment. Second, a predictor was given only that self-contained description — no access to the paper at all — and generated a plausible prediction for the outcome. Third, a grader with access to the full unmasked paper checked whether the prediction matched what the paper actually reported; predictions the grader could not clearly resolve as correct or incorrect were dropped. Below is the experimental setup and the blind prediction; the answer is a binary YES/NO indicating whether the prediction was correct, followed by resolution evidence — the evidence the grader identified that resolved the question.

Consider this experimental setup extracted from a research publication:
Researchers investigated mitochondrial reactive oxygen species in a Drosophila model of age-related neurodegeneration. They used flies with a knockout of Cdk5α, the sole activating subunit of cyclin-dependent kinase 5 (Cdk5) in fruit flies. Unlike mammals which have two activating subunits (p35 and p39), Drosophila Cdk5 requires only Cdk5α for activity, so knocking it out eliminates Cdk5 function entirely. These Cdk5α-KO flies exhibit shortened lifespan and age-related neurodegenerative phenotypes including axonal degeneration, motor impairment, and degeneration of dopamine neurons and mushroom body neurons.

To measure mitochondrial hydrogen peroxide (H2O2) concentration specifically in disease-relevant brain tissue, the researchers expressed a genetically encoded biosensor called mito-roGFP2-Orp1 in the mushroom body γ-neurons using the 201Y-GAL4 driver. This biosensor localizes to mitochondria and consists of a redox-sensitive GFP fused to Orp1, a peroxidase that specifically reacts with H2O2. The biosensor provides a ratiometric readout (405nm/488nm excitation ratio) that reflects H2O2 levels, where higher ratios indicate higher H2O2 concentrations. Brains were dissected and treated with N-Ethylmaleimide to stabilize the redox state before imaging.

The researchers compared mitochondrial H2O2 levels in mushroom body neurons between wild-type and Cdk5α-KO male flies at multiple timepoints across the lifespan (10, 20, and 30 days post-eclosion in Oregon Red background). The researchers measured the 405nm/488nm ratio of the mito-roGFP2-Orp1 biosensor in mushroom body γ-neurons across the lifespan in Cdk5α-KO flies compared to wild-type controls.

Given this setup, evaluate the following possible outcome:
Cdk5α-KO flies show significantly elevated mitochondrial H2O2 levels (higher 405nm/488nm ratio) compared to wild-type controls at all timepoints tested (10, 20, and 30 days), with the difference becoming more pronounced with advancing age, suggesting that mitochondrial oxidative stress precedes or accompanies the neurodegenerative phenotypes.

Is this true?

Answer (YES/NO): NO